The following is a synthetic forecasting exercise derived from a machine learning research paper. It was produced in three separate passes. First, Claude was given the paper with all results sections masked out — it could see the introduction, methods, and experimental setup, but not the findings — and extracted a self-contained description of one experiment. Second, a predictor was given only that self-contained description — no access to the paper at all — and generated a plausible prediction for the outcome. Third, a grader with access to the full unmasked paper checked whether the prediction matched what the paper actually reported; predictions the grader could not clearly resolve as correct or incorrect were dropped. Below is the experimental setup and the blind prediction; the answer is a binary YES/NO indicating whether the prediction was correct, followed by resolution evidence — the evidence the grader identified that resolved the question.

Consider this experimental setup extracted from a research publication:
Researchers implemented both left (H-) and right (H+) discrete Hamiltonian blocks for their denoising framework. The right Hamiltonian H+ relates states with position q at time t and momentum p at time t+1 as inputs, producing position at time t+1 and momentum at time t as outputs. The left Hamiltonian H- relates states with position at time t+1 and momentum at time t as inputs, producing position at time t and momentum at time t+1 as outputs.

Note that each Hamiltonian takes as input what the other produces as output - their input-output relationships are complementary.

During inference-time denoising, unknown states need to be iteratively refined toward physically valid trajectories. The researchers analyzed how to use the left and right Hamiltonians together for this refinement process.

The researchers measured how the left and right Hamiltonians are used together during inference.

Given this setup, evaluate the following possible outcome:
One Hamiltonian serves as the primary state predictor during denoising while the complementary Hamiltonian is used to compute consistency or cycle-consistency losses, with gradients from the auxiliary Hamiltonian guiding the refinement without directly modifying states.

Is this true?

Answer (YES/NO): NO